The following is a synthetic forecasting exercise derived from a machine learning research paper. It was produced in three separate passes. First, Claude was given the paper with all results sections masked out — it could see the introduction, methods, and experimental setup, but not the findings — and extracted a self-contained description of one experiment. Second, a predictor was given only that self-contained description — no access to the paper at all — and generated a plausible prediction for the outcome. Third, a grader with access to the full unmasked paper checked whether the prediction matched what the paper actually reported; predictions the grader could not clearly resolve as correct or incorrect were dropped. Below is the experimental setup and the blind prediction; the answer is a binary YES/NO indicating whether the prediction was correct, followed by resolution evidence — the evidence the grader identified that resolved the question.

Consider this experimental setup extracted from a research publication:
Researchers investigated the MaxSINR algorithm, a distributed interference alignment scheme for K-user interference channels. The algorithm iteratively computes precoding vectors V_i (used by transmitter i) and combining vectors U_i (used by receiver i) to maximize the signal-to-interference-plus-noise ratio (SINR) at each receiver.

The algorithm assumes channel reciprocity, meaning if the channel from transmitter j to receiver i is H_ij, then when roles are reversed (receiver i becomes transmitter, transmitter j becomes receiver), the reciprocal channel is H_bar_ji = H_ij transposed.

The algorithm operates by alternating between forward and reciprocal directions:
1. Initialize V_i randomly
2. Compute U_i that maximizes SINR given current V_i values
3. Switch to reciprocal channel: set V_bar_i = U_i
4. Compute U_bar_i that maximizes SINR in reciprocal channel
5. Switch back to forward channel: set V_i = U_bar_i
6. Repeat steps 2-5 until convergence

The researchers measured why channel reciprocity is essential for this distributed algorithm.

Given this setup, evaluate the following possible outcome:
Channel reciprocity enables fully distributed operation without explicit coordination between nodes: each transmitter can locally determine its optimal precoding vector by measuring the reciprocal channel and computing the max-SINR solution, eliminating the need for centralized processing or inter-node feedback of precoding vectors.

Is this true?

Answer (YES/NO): NO